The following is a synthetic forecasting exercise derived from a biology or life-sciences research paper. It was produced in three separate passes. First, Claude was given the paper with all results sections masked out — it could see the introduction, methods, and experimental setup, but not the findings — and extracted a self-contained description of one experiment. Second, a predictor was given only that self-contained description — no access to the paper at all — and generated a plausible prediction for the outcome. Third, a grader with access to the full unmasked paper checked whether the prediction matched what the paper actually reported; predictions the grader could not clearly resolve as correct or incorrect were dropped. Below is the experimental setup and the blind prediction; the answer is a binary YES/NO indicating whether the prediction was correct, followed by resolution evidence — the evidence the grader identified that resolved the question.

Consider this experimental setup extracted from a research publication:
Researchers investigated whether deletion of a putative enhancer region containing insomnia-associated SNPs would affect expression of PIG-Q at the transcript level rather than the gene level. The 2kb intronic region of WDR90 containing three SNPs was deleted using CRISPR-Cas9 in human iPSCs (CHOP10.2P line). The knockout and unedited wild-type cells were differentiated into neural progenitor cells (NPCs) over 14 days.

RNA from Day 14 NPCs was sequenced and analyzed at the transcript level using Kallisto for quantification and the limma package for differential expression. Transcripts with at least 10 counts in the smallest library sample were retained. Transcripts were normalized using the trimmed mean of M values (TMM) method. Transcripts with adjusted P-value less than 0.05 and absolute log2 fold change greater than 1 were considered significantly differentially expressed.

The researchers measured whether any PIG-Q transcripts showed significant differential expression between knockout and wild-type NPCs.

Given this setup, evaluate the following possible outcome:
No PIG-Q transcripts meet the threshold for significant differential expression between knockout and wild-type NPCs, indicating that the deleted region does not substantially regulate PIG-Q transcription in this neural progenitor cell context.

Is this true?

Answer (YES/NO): NO